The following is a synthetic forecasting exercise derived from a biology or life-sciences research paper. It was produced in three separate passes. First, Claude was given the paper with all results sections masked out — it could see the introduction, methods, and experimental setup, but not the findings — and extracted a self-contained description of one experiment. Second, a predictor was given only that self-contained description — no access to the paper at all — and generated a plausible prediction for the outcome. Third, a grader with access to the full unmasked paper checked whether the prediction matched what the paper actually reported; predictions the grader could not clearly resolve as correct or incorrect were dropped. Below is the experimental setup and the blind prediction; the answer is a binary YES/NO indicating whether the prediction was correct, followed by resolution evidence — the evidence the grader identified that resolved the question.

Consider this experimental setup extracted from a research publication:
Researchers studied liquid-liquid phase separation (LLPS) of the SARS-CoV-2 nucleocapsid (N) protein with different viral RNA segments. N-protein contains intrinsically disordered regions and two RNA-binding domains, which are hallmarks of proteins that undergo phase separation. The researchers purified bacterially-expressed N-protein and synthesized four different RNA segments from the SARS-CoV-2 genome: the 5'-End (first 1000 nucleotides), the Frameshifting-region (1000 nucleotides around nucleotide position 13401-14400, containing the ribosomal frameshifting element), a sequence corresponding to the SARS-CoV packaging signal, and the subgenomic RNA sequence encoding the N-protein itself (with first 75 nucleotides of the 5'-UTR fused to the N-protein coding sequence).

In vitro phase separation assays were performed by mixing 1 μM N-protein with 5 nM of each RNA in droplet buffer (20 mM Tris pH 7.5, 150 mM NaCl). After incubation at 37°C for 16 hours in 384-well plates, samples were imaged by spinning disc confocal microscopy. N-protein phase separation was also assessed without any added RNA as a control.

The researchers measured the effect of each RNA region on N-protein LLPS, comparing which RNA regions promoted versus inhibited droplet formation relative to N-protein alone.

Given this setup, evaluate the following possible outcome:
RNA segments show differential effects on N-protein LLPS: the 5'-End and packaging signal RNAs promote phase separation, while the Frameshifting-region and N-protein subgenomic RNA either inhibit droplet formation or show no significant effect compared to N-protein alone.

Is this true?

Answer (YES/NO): NO